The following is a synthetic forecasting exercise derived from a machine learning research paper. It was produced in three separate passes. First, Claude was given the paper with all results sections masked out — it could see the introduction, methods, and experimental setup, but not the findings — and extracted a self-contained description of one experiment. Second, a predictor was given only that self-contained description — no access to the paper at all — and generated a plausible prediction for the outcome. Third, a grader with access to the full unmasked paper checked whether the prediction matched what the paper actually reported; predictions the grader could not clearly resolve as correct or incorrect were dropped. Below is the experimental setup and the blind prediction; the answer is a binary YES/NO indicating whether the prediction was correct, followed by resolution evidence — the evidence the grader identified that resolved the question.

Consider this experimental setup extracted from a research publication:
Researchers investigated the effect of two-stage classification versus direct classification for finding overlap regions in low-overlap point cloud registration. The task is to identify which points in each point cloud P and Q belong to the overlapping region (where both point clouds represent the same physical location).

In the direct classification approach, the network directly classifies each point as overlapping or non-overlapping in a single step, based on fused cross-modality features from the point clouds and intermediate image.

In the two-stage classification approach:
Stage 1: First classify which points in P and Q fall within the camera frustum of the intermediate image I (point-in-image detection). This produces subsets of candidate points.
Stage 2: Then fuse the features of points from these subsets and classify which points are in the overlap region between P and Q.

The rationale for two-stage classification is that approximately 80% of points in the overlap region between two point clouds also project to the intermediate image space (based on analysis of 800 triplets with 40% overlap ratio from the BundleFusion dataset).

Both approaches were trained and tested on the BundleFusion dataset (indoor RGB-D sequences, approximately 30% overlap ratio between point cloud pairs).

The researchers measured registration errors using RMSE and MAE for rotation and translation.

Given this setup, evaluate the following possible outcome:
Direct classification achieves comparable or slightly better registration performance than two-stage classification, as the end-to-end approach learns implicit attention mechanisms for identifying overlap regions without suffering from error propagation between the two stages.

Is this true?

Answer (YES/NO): NO